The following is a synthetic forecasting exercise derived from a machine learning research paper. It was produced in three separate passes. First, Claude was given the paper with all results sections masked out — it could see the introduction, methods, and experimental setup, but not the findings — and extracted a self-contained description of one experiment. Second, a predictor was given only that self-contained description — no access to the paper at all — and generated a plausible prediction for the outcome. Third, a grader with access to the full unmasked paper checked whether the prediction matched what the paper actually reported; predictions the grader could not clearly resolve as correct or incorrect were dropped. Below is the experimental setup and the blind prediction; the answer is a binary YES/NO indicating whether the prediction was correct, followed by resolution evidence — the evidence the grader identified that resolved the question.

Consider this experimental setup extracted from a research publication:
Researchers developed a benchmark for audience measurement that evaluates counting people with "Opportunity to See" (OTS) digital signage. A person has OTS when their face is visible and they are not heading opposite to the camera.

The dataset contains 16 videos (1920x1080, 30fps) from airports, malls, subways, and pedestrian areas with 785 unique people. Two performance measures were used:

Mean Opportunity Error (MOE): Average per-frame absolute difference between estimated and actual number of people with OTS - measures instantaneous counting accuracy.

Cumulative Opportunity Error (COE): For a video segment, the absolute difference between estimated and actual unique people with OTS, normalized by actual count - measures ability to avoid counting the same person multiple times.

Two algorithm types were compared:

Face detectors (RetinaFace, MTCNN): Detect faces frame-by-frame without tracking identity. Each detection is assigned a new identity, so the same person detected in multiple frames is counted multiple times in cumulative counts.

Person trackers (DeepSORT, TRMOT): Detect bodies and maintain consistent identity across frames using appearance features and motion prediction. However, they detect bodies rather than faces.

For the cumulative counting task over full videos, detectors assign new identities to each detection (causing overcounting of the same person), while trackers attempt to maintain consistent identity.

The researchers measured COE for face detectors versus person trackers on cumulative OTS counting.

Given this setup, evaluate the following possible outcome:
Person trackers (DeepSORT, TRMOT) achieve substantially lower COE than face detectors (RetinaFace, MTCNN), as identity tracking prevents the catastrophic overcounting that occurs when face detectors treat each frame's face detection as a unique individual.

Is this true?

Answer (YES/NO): YES